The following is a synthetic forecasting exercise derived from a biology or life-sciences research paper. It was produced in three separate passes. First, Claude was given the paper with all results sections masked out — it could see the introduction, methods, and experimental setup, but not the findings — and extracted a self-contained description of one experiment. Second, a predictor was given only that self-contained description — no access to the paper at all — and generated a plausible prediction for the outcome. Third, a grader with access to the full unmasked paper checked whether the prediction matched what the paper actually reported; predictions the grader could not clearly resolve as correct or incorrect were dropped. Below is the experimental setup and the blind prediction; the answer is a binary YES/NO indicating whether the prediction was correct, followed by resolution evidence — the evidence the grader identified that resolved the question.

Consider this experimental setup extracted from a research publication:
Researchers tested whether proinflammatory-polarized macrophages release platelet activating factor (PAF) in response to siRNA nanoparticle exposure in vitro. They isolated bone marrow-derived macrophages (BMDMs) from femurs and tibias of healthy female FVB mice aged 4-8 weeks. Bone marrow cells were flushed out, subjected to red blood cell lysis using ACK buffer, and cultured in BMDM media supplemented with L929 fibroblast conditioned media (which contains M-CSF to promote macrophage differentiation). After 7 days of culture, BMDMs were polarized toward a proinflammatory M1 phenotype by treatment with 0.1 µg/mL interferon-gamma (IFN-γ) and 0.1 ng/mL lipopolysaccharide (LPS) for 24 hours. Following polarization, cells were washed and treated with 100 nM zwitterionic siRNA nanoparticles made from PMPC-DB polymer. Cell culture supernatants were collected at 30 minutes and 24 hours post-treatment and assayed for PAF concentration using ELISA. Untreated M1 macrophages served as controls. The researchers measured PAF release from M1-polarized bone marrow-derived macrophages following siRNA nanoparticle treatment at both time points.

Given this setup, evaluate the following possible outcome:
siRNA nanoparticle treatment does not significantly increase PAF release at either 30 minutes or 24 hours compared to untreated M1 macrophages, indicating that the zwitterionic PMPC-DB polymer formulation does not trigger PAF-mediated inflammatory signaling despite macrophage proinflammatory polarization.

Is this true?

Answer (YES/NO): NO